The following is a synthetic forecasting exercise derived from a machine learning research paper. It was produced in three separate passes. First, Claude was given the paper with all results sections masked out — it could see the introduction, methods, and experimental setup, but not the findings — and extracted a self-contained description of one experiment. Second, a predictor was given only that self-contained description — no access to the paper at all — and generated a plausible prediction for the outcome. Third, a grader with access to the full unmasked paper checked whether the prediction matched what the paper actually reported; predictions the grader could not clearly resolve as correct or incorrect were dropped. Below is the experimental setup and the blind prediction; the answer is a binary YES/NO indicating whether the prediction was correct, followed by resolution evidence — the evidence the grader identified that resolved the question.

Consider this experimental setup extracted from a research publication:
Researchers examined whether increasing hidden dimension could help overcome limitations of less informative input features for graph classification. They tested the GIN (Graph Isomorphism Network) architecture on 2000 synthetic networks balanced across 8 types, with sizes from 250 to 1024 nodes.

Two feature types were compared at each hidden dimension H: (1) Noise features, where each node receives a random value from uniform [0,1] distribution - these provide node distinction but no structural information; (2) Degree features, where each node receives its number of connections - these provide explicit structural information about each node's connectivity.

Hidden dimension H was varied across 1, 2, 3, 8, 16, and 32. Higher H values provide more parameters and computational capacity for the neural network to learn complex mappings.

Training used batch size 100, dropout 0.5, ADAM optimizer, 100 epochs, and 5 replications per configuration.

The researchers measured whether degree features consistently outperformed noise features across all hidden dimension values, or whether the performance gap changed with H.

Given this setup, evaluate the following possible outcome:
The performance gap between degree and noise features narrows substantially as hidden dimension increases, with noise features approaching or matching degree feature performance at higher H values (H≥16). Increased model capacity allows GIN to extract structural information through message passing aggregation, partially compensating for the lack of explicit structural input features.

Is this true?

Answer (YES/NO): NO